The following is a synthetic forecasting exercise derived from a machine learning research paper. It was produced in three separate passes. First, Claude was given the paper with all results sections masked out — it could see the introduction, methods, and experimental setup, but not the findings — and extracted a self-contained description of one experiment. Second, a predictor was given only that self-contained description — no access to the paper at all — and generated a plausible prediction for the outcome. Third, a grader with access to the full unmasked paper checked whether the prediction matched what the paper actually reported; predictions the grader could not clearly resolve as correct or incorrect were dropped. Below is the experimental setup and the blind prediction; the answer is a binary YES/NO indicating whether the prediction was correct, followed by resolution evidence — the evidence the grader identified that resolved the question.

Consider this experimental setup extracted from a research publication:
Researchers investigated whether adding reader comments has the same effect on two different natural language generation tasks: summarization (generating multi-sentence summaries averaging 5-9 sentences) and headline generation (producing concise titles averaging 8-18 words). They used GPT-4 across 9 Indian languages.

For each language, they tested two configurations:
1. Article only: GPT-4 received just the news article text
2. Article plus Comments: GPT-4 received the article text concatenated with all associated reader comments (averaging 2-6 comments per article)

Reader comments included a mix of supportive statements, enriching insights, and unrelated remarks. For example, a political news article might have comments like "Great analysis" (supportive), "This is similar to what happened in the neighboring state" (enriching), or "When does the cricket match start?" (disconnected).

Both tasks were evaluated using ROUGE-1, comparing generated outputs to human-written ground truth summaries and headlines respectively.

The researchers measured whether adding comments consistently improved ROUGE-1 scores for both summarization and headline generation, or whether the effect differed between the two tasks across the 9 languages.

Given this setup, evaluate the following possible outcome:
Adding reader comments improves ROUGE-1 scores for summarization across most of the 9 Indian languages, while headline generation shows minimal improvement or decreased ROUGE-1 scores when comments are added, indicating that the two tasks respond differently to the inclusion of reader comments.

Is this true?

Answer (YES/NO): YES